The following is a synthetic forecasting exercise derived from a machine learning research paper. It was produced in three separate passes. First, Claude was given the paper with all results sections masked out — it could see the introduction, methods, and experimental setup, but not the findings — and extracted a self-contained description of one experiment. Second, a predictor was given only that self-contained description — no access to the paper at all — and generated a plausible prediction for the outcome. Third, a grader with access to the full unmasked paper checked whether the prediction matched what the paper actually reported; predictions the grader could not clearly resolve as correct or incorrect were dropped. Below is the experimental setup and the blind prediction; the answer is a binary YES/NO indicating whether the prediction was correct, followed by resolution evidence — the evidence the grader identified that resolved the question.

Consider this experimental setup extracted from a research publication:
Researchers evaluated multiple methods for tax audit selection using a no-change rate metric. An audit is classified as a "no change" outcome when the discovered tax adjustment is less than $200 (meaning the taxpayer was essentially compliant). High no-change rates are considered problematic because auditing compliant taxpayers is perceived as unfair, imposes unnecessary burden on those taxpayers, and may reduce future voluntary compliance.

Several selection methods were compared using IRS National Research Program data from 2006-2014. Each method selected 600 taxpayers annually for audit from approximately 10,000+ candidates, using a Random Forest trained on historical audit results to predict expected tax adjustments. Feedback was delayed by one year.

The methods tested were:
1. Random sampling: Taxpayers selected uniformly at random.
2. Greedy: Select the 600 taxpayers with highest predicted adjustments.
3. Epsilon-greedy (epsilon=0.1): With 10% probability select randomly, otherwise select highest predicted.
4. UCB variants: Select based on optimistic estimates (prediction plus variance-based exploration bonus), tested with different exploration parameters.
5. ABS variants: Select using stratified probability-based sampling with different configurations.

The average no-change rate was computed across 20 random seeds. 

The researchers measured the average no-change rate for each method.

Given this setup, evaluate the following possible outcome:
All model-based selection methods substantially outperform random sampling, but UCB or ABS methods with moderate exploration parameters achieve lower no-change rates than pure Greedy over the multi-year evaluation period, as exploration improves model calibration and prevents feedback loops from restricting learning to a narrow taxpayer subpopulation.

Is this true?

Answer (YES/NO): NO